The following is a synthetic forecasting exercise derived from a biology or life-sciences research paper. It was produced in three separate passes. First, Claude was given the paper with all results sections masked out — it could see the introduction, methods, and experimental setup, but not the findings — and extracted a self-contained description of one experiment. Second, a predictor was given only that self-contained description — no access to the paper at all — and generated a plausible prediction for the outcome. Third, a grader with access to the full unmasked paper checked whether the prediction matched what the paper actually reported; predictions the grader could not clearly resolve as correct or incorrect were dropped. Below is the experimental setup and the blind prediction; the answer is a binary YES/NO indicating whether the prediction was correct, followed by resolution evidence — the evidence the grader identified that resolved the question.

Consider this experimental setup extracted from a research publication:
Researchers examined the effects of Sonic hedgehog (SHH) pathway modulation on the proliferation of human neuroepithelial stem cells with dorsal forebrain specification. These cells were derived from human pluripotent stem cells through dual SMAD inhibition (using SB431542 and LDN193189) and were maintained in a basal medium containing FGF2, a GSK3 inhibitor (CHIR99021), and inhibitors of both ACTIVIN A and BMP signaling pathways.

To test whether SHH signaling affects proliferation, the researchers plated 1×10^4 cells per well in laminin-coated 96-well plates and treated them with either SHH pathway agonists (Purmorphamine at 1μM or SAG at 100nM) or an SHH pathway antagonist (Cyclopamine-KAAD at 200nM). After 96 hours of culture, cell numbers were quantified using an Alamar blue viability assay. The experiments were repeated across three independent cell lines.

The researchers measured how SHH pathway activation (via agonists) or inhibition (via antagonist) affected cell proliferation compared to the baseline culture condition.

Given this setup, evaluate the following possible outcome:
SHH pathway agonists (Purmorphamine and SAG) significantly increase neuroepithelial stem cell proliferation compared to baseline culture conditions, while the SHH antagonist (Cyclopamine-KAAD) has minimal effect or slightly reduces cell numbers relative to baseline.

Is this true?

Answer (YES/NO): NO